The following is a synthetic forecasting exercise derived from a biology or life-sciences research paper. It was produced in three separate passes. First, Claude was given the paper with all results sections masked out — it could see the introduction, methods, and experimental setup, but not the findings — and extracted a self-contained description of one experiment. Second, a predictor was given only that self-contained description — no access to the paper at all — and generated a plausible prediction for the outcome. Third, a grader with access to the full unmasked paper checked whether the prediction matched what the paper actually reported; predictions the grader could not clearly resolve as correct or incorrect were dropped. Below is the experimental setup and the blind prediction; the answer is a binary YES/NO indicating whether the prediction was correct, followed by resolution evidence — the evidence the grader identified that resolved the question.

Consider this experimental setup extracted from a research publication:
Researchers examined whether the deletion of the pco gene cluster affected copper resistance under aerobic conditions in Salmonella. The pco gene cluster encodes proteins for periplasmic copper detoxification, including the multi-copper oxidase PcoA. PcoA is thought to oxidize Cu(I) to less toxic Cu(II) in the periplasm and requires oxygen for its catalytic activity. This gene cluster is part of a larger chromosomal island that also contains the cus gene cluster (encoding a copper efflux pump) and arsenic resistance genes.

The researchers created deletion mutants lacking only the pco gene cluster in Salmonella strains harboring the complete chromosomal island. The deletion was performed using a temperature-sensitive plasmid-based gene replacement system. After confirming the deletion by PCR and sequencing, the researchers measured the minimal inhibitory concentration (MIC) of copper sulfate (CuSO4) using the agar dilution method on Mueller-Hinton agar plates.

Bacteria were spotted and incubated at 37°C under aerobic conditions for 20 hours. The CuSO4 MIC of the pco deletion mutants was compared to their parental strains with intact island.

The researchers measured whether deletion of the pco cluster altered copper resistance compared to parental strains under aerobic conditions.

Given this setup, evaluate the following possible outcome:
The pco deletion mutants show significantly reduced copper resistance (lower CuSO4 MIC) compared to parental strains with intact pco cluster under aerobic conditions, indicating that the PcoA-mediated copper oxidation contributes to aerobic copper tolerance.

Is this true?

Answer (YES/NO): NO